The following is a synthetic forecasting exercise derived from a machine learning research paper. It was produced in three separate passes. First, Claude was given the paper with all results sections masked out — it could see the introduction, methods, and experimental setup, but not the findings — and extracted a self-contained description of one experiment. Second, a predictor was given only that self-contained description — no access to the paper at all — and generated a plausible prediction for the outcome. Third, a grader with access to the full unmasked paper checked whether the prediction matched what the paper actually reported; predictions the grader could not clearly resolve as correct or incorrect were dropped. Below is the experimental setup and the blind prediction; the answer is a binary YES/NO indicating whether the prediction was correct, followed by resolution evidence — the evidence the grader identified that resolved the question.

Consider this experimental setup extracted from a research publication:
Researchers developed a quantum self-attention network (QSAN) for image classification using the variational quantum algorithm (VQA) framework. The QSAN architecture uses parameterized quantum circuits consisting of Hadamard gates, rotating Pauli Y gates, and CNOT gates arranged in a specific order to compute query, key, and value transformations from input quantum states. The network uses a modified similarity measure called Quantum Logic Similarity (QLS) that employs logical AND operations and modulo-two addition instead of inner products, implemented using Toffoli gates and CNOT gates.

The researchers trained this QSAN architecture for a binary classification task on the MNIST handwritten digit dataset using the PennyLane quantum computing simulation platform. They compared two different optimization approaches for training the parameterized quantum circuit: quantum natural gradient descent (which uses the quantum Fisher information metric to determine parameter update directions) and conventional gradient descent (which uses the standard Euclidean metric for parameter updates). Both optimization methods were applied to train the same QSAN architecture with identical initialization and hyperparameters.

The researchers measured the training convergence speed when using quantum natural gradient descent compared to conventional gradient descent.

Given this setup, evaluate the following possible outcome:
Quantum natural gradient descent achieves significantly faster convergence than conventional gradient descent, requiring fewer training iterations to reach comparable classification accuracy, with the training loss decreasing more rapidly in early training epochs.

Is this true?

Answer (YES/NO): YES